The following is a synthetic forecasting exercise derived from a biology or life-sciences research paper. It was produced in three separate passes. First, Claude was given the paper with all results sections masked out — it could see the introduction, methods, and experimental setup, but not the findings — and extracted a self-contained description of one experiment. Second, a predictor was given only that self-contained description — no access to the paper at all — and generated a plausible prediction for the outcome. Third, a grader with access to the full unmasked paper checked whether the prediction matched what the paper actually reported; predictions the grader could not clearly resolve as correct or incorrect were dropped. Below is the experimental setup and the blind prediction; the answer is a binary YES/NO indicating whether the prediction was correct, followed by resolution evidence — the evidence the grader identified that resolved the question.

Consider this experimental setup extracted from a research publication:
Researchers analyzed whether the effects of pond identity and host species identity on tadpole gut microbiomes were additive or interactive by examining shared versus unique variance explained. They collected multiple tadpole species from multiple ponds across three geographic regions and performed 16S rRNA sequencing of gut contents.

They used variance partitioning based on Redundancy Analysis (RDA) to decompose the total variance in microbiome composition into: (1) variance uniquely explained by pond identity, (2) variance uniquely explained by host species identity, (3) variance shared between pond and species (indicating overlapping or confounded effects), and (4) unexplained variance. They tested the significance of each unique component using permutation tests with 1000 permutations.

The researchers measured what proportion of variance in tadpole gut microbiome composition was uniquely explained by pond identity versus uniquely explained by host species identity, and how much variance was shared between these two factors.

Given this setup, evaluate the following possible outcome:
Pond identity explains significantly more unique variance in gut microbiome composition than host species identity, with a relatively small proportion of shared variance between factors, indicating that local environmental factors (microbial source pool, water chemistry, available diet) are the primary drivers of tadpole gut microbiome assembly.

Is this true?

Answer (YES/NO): NO